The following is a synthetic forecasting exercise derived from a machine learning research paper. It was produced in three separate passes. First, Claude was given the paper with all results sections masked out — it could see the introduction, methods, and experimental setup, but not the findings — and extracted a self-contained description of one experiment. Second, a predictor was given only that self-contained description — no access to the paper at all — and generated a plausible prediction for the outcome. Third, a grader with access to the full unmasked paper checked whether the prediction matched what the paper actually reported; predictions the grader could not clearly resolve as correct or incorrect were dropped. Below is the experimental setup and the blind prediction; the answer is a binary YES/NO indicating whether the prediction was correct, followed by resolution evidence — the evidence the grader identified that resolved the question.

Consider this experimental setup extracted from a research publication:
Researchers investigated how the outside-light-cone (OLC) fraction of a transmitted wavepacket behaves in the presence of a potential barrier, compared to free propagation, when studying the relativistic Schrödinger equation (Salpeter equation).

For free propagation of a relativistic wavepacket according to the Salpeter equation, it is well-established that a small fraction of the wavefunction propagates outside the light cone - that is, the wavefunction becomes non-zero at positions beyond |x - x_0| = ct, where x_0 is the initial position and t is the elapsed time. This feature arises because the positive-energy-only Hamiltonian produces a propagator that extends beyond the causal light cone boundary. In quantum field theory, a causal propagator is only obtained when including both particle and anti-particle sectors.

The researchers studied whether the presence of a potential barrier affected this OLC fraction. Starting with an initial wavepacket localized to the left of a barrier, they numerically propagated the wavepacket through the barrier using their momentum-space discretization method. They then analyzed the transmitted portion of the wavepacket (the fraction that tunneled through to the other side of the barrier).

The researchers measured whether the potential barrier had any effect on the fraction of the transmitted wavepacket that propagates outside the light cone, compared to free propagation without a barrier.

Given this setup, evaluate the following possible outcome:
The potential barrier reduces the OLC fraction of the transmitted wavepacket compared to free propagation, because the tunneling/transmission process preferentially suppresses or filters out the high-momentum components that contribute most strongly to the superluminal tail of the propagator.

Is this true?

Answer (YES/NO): NO